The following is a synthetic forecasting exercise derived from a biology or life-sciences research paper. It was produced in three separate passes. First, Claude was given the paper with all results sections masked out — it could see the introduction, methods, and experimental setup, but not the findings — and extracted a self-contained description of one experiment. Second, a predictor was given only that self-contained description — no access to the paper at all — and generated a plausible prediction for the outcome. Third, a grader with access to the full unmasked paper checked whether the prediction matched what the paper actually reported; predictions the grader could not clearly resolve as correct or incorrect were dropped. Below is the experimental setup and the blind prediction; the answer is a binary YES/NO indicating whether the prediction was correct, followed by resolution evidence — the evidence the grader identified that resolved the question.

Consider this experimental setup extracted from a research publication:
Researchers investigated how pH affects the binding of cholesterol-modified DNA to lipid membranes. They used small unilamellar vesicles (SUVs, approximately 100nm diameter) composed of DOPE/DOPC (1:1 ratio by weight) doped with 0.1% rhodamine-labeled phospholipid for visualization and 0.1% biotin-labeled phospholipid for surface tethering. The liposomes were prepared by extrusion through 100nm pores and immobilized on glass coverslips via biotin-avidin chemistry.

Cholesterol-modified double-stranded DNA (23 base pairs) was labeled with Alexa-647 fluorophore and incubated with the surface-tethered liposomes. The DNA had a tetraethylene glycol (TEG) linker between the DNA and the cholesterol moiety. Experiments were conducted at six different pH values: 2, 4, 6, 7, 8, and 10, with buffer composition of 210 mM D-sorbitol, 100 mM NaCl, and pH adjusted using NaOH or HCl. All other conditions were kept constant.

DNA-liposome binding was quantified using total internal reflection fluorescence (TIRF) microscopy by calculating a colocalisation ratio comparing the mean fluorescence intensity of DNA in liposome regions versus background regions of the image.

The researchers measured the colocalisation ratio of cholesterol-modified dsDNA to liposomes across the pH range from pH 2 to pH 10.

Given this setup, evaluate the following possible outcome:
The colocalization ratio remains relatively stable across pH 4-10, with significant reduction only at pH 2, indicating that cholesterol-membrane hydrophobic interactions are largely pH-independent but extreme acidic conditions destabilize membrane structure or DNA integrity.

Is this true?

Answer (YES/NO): YES